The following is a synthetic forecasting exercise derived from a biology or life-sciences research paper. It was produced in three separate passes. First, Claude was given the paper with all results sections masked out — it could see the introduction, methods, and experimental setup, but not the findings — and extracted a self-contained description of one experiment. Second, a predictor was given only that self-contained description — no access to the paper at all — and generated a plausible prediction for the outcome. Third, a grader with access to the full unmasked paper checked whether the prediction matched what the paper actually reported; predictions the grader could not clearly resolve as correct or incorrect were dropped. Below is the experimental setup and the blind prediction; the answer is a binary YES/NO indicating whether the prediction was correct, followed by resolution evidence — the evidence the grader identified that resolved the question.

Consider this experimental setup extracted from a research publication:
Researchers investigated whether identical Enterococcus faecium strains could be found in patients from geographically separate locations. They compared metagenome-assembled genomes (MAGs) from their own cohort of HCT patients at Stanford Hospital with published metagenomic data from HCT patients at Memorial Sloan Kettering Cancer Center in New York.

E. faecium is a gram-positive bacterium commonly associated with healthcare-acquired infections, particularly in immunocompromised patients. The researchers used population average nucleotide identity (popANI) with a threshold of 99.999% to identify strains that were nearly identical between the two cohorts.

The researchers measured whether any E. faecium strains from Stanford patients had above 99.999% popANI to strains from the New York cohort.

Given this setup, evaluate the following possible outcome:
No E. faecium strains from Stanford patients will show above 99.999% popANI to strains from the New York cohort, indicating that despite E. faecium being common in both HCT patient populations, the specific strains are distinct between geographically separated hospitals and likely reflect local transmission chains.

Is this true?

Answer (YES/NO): NO